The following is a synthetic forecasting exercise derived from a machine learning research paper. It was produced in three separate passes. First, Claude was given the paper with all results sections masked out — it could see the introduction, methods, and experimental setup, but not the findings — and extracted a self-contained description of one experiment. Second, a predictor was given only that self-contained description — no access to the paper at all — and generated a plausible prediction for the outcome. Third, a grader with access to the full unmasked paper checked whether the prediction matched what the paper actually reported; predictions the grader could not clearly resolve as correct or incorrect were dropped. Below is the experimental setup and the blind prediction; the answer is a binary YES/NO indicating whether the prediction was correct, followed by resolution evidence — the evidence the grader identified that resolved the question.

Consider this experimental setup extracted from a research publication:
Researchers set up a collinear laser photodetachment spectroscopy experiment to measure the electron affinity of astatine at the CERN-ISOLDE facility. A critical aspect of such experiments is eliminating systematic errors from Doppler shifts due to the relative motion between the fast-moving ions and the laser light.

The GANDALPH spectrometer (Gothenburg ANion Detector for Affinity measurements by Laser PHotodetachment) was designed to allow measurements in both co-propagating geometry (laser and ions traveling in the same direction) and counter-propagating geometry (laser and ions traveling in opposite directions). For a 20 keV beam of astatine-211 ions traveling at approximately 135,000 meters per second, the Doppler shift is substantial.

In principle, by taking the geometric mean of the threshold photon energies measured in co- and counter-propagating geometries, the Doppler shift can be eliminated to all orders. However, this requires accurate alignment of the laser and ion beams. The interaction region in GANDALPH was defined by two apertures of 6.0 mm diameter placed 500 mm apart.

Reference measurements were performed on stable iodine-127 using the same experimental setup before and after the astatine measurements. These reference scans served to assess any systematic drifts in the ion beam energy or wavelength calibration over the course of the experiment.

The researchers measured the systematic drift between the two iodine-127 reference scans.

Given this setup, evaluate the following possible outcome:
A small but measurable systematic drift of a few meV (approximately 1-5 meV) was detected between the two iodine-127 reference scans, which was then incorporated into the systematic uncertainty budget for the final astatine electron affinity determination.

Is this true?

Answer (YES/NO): NO